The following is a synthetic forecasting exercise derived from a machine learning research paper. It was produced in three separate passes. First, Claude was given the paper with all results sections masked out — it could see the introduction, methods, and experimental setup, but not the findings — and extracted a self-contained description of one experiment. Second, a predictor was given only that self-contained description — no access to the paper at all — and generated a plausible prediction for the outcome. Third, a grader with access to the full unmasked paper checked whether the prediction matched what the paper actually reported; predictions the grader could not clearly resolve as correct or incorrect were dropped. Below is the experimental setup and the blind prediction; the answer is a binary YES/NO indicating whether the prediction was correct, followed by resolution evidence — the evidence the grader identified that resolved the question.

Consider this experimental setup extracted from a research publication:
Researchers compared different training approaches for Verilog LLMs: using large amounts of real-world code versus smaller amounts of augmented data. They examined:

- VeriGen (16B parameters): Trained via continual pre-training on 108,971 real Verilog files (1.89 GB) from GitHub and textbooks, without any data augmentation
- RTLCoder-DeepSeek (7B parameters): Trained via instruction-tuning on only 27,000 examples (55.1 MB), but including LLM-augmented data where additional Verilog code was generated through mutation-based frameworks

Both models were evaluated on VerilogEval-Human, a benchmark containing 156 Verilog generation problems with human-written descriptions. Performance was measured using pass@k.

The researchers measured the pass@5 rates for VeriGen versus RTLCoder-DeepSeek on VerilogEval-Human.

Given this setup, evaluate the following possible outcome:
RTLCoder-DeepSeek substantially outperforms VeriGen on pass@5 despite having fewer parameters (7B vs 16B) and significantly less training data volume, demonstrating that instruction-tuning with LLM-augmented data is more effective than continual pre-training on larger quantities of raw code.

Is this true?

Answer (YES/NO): YES